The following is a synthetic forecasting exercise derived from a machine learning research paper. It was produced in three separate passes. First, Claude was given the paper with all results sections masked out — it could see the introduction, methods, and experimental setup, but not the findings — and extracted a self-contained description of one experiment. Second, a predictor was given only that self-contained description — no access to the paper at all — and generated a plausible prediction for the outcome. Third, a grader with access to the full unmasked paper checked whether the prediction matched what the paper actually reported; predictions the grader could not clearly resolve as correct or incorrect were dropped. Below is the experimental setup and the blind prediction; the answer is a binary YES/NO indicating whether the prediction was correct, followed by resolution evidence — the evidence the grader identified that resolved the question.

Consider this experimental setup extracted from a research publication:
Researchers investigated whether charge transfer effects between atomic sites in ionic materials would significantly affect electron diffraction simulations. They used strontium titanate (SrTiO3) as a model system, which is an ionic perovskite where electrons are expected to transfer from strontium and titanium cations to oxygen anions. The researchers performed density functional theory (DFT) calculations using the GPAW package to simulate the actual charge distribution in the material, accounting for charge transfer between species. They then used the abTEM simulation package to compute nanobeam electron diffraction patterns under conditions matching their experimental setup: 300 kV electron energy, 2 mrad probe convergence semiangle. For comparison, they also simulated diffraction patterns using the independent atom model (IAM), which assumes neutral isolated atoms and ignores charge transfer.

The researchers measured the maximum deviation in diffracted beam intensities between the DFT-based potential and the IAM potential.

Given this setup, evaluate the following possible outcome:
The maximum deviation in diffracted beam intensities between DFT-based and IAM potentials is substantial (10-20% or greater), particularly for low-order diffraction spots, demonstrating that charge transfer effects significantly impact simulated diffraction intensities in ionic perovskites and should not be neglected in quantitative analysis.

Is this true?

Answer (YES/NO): NO